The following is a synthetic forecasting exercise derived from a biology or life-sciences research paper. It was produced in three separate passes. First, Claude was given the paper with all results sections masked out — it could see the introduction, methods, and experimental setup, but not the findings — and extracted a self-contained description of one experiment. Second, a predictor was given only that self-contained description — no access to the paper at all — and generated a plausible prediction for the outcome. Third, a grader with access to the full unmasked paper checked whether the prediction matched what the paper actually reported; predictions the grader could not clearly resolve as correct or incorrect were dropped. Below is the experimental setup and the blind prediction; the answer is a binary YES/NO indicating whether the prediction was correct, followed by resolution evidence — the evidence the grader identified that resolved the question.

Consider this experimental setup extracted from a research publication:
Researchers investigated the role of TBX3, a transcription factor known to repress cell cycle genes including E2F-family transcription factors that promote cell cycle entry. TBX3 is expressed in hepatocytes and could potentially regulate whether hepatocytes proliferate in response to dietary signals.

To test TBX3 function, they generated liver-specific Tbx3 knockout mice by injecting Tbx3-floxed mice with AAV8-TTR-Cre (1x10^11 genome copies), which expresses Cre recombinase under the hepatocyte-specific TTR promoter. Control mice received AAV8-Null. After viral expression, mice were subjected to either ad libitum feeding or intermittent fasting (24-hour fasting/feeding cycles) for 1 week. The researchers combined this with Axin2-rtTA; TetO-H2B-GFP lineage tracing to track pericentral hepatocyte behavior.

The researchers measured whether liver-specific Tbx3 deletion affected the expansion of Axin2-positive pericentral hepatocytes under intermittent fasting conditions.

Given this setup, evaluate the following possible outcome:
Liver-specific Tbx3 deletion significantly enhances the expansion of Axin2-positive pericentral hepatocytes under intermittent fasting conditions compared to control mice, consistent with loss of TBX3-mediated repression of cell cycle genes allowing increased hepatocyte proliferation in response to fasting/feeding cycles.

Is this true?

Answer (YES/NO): NO